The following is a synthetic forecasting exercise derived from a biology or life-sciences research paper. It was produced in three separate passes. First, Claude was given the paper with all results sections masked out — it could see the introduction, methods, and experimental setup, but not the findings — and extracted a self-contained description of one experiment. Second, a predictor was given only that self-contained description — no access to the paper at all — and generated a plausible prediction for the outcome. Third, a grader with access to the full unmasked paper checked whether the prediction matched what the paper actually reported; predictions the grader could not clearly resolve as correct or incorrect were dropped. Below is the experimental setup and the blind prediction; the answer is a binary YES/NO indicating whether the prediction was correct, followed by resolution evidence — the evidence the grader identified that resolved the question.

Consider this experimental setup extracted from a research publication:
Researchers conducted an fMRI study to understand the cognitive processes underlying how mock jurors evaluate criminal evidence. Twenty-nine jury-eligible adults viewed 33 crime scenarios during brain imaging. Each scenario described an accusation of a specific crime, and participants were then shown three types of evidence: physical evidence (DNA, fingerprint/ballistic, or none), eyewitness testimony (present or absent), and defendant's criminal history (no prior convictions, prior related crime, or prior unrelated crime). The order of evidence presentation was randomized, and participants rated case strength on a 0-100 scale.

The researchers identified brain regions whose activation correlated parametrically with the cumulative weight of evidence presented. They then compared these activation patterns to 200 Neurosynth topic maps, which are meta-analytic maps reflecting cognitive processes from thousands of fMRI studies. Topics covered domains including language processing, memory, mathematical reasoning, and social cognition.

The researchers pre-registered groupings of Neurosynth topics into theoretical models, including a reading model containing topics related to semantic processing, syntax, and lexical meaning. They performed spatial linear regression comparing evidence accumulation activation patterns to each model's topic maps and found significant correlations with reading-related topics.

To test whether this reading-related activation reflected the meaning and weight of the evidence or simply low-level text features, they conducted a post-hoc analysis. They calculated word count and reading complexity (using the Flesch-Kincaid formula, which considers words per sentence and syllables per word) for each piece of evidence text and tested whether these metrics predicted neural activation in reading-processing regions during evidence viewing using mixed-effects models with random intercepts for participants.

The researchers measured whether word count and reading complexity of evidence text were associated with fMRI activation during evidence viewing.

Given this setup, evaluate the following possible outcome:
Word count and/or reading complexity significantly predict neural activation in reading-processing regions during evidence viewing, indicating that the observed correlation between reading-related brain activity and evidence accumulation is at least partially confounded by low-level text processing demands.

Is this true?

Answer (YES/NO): NO